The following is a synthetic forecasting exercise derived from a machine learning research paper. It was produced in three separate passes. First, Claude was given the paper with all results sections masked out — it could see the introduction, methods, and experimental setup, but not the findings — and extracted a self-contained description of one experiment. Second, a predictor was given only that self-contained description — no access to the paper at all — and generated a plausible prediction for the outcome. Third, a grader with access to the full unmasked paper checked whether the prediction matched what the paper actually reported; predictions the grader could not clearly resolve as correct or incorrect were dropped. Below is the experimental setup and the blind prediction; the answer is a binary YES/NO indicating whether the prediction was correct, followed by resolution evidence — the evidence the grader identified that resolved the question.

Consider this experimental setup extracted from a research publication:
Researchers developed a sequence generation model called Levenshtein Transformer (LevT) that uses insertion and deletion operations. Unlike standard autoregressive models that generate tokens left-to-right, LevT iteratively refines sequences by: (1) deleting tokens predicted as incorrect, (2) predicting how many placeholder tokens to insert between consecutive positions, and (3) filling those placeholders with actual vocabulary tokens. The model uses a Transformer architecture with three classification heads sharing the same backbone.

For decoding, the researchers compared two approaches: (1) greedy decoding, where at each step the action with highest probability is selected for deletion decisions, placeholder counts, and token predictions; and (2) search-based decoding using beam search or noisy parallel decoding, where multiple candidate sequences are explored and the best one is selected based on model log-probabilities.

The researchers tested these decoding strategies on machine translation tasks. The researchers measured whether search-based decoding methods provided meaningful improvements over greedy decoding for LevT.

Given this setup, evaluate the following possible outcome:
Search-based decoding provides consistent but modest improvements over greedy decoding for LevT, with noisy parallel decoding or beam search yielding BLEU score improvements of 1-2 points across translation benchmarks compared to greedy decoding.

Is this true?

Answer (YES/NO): NO